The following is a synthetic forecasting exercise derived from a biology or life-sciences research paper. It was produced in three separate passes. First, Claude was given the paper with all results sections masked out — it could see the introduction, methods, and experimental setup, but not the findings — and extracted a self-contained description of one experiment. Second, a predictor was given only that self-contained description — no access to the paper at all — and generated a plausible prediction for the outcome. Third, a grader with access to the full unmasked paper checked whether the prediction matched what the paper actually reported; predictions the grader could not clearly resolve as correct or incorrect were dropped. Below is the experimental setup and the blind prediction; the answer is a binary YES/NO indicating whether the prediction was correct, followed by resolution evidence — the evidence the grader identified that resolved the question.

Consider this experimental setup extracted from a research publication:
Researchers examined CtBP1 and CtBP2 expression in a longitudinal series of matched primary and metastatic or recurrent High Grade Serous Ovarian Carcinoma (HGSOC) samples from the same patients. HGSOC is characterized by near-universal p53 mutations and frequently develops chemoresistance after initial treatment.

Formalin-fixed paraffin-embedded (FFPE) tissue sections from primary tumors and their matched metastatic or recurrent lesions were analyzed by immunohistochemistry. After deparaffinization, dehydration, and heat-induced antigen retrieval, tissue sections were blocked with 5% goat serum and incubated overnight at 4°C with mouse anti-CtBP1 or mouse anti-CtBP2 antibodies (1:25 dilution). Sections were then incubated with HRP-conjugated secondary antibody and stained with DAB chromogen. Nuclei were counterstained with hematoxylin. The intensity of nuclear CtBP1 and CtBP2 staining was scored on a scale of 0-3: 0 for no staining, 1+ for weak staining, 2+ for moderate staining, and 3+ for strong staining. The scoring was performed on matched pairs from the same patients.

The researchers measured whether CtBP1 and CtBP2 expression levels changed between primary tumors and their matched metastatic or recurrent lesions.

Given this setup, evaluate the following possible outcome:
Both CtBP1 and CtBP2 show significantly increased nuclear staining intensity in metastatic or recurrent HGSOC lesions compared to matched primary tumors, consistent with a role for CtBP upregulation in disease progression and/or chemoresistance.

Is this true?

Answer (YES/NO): NO